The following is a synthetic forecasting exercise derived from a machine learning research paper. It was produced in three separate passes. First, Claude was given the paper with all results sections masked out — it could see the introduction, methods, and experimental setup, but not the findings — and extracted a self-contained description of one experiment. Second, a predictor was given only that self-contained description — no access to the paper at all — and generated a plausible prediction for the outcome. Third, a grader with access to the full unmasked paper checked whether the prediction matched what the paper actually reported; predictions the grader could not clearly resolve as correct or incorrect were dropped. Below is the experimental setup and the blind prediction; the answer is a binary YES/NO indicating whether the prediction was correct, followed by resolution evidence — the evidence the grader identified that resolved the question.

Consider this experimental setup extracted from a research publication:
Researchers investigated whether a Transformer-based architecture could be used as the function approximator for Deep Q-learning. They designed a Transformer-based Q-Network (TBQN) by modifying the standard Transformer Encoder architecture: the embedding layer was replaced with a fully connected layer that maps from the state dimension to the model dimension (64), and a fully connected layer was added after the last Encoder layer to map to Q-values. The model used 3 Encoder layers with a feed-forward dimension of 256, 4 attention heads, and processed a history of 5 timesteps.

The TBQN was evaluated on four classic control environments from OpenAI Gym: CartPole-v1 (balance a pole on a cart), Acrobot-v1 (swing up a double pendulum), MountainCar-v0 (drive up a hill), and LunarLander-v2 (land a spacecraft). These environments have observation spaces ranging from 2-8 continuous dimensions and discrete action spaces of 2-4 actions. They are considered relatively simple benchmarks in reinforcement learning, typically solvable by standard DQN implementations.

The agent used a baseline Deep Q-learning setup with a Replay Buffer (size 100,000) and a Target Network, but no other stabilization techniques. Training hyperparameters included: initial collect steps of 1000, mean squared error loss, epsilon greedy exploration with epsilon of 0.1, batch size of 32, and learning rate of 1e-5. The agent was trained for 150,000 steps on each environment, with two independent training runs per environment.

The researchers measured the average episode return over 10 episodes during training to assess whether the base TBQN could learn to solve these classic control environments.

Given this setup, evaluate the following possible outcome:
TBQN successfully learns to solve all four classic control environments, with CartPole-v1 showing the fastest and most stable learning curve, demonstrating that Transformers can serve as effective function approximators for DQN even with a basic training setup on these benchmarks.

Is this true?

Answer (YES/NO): NO